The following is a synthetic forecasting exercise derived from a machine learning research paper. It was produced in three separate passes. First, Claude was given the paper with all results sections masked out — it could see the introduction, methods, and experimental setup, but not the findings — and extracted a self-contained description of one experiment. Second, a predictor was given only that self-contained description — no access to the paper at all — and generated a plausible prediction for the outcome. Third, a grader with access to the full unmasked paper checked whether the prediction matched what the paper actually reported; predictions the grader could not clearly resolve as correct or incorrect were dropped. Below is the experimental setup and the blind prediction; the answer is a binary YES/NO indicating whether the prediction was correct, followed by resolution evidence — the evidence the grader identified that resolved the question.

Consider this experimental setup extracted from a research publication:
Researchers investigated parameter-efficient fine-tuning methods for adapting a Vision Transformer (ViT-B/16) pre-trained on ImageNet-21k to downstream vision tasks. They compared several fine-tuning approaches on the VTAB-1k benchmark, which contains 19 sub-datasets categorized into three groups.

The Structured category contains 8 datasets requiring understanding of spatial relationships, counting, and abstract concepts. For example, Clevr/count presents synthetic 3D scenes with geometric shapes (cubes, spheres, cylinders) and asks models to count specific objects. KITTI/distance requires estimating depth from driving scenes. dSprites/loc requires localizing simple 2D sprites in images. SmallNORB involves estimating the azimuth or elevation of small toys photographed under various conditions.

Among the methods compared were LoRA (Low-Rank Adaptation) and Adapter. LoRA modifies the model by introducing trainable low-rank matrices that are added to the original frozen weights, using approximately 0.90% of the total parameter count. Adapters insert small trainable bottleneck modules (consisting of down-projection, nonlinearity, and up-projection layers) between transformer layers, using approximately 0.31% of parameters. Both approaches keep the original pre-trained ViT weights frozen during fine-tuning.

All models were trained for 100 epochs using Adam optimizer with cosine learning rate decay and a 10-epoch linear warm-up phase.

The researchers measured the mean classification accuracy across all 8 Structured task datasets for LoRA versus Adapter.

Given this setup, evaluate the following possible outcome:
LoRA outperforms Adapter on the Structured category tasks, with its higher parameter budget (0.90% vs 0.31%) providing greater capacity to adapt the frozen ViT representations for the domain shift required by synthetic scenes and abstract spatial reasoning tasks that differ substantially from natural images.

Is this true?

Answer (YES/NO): YES